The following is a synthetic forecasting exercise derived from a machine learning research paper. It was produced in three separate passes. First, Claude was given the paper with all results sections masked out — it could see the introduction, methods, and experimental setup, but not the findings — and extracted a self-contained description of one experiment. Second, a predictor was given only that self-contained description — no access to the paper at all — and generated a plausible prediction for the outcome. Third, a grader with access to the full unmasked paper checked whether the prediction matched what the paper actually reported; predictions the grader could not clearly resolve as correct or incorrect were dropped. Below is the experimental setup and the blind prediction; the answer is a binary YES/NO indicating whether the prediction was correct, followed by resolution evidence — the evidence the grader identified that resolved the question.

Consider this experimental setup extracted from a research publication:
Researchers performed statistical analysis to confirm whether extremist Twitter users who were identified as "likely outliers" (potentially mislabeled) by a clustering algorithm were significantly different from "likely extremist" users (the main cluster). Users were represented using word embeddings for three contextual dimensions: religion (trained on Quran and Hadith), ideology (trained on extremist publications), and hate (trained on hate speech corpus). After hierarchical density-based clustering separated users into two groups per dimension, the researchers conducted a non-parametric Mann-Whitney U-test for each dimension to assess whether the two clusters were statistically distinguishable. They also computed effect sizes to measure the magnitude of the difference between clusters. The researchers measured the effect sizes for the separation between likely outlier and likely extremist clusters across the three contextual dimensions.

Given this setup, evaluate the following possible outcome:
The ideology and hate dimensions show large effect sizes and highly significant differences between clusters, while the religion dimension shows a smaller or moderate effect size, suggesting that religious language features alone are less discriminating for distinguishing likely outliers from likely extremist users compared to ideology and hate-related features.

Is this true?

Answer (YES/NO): NO